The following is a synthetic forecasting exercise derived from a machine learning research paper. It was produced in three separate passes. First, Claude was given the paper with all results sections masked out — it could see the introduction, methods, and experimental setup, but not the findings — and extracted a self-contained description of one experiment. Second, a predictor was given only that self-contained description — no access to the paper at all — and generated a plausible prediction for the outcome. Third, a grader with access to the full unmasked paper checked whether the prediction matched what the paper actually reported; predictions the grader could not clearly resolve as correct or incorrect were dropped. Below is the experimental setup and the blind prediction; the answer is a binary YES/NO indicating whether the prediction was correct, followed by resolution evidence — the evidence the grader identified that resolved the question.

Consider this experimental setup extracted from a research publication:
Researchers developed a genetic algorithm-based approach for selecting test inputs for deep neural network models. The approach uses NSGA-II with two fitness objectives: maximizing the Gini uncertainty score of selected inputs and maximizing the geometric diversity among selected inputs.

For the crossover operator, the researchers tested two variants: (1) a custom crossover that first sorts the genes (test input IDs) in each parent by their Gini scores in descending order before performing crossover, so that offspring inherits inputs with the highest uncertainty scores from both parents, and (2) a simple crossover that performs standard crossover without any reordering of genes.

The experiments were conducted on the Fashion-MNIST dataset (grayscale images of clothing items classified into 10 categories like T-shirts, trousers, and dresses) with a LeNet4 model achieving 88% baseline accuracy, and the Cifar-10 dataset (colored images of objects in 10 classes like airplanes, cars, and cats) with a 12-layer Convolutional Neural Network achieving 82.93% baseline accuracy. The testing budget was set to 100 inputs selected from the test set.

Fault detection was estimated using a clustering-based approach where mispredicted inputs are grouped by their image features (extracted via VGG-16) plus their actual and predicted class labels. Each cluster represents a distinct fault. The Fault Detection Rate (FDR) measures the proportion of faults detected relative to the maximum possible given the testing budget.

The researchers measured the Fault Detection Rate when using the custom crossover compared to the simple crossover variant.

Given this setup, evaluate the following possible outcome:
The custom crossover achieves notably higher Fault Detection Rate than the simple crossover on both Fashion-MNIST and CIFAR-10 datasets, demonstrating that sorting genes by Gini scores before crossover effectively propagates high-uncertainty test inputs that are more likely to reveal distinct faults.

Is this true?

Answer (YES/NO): YES